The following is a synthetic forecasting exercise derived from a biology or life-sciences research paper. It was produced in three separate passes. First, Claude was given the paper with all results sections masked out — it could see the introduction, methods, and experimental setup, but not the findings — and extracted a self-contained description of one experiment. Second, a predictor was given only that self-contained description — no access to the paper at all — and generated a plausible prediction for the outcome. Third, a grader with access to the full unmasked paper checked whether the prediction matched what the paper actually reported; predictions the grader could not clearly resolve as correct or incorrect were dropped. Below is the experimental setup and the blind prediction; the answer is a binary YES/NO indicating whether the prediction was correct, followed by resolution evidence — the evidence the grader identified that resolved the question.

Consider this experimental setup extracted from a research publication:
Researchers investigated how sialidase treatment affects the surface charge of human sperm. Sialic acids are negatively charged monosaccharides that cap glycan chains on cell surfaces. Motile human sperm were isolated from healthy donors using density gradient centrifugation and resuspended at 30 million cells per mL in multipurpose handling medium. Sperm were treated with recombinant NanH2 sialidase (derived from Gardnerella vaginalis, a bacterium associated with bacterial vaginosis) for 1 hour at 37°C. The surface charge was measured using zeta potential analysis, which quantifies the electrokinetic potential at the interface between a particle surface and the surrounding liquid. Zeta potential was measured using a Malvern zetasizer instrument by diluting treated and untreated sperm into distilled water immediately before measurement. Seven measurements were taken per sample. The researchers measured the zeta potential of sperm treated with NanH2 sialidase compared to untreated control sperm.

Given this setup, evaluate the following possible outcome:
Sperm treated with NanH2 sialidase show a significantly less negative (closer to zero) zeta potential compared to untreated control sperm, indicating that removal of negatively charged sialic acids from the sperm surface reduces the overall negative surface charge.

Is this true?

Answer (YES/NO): YES